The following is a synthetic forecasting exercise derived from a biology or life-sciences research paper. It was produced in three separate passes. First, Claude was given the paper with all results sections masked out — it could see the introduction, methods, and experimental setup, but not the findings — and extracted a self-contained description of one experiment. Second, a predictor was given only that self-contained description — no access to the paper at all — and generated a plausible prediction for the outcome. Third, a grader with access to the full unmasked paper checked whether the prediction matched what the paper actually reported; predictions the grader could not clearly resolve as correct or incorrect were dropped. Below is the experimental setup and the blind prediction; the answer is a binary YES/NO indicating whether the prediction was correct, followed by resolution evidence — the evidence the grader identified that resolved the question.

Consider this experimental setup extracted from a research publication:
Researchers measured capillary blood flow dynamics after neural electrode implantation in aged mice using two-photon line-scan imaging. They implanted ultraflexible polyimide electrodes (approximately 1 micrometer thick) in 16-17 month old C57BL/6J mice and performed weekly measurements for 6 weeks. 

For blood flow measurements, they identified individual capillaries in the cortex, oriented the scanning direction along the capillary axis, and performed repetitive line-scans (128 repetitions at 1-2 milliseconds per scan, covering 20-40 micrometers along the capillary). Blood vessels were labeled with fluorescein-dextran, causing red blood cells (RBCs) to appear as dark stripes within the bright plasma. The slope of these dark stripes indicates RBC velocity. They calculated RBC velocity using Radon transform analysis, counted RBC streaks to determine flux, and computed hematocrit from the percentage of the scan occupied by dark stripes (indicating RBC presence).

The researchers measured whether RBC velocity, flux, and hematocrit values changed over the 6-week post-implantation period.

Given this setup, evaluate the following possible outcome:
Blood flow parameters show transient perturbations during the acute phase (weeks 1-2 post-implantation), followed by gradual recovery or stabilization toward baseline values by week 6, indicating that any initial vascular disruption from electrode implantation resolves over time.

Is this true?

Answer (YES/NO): NO